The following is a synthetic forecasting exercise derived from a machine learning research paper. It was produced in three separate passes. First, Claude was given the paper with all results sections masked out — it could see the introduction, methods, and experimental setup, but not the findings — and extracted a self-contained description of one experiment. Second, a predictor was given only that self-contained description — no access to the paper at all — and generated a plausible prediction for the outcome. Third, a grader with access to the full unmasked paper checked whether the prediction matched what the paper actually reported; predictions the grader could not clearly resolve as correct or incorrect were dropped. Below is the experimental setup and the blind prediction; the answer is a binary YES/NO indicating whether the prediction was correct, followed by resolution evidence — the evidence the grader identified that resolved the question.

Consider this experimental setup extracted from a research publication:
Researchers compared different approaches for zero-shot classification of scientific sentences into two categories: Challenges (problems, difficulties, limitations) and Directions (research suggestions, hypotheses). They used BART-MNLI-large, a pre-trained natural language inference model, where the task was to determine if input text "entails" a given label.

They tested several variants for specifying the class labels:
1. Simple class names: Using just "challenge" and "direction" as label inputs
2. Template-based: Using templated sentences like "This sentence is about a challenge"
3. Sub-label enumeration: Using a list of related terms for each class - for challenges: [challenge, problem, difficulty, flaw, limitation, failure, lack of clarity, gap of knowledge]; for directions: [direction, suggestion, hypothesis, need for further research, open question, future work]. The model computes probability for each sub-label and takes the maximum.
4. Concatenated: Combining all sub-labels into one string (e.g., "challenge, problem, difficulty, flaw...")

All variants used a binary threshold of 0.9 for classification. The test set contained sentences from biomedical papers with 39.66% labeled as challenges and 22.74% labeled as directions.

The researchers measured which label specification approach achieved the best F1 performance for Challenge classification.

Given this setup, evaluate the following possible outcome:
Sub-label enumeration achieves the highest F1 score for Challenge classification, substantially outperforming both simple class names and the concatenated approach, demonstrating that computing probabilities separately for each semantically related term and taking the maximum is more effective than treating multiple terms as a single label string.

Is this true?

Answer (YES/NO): YES